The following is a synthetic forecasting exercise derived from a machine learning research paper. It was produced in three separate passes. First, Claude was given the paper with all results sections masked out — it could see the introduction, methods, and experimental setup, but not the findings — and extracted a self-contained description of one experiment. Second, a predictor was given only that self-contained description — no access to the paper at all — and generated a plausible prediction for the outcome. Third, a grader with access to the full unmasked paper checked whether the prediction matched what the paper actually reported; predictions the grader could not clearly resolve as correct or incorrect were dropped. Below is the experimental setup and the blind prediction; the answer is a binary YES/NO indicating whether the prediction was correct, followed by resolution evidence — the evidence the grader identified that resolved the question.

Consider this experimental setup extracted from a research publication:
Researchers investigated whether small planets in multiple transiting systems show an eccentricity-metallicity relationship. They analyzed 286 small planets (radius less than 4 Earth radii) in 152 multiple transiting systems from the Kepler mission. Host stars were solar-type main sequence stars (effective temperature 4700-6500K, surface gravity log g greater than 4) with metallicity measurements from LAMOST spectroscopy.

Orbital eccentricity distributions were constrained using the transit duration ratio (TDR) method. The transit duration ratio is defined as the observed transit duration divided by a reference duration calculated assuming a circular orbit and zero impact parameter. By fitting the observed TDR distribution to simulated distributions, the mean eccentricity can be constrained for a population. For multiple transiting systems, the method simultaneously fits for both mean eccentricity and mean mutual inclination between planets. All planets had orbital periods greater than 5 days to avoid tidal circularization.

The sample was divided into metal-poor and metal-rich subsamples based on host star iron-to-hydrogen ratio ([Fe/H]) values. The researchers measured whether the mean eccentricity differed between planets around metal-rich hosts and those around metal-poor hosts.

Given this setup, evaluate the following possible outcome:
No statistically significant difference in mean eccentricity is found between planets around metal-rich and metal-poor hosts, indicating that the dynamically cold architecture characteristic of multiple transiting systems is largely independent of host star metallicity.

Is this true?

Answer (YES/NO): YES